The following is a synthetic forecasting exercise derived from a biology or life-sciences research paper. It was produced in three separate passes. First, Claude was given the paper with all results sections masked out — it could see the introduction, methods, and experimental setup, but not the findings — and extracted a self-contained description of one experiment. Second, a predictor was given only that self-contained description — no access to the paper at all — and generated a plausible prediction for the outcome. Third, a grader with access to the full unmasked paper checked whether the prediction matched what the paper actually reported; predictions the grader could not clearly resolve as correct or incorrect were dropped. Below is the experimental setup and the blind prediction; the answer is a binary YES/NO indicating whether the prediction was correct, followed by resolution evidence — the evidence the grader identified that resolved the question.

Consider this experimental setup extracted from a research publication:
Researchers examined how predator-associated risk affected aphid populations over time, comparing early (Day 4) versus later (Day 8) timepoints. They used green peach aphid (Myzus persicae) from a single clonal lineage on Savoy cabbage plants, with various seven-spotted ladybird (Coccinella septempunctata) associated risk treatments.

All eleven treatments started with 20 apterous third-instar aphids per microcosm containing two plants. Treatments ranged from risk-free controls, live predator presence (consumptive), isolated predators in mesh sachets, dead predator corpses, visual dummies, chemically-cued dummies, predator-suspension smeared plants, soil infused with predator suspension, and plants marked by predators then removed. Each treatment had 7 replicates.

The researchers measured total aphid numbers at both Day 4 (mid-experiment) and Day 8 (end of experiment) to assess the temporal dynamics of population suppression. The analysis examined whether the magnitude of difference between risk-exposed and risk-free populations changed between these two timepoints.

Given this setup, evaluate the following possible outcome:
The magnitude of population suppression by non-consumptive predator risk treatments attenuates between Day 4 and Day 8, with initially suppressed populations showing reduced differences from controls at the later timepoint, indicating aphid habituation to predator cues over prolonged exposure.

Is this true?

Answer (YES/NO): NO